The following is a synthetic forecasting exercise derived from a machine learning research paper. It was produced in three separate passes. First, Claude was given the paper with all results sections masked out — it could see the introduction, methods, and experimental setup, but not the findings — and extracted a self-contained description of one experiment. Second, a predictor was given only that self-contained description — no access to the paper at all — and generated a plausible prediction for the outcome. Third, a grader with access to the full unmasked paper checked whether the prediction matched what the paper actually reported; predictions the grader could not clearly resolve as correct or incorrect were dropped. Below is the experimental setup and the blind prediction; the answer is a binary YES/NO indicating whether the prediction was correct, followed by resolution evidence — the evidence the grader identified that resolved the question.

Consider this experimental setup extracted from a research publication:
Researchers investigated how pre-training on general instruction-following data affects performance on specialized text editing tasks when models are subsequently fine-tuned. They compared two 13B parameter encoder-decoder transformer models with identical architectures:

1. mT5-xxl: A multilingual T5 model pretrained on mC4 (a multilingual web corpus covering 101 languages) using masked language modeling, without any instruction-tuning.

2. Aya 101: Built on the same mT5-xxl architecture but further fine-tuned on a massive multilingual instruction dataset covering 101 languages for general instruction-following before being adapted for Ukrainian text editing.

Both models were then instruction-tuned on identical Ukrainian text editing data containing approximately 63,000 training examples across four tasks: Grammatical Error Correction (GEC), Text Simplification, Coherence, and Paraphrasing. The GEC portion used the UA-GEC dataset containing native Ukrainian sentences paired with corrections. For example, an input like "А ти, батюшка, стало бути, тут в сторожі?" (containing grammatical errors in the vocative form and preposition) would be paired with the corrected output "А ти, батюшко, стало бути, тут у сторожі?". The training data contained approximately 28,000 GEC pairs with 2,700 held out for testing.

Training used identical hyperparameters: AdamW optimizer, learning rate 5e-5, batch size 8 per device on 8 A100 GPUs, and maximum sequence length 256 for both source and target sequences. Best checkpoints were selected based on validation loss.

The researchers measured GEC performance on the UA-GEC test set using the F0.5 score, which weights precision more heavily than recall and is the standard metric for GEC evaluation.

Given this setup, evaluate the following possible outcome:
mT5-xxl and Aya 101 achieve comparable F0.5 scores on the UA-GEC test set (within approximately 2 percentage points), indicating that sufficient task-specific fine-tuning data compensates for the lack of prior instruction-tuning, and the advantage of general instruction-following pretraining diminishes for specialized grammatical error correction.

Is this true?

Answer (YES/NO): YES